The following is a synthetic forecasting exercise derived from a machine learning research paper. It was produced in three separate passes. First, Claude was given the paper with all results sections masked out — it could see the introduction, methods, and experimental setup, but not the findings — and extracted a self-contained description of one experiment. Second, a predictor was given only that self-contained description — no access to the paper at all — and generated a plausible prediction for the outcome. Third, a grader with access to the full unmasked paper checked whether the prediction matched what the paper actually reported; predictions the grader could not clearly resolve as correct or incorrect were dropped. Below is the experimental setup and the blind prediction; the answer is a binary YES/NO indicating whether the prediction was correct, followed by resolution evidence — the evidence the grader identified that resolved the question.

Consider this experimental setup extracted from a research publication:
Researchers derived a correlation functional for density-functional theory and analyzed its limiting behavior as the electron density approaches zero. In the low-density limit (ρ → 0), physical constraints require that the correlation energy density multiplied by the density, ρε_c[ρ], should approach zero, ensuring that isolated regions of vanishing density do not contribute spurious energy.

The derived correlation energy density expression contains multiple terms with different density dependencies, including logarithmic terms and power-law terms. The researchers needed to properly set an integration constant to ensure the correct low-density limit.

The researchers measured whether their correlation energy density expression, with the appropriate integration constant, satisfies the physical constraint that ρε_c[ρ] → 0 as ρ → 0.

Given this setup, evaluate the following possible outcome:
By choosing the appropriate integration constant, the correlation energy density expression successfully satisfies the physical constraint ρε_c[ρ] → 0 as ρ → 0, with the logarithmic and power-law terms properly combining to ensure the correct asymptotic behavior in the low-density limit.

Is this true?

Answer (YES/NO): YES